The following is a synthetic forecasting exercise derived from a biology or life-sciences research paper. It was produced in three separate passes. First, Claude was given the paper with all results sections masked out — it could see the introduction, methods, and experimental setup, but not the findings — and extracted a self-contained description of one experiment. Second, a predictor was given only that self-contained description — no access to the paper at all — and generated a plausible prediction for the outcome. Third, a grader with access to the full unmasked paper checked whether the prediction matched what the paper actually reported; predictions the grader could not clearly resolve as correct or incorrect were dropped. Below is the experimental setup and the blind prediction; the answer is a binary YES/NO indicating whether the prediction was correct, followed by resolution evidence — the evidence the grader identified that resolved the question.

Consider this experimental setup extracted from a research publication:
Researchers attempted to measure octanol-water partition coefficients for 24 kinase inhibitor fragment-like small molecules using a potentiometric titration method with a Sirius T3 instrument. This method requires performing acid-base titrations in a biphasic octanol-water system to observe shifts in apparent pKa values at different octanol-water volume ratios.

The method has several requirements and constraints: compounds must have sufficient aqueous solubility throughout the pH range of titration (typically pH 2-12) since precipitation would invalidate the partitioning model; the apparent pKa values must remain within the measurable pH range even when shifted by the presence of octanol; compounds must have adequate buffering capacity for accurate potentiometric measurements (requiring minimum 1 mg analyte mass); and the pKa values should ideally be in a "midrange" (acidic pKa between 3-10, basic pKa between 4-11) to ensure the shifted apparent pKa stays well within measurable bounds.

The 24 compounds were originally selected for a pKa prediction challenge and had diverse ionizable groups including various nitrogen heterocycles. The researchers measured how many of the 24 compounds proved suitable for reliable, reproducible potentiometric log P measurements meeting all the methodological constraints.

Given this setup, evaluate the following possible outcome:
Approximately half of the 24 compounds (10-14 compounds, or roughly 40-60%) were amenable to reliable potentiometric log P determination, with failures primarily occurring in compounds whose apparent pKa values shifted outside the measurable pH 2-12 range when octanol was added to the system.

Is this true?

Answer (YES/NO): NO